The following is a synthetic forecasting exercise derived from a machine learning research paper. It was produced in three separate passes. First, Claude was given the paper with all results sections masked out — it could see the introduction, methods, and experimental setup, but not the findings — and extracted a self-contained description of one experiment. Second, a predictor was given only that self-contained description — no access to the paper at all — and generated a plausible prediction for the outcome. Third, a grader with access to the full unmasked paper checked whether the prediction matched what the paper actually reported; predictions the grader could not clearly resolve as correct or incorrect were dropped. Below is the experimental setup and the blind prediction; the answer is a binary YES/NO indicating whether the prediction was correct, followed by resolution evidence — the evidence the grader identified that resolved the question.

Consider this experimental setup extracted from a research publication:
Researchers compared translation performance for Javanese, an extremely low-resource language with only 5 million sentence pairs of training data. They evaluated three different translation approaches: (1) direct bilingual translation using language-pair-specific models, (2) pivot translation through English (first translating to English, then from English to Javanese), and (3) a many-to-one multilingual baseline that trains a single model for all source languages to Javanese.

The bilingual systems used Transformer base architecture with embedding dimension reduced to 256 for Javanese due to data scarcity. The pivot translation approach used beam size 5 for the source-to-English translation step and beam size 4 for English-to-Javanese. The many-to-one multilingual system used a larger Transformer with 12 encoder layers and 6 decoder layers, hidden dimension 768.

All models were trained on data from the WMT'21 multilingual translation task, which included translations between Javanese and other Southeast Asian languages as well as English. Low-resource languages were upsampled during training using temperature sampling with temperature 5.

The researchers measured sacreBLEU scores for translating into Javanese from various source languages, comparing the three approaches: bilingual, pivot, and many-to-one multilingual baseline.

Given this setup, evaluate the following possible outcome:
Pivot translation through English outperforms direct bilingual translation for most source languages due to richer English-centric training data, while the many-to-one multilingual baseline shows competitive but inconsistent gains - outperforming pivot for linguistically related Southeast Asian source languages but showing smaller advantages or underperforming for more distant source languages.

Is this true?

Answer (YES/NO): NO